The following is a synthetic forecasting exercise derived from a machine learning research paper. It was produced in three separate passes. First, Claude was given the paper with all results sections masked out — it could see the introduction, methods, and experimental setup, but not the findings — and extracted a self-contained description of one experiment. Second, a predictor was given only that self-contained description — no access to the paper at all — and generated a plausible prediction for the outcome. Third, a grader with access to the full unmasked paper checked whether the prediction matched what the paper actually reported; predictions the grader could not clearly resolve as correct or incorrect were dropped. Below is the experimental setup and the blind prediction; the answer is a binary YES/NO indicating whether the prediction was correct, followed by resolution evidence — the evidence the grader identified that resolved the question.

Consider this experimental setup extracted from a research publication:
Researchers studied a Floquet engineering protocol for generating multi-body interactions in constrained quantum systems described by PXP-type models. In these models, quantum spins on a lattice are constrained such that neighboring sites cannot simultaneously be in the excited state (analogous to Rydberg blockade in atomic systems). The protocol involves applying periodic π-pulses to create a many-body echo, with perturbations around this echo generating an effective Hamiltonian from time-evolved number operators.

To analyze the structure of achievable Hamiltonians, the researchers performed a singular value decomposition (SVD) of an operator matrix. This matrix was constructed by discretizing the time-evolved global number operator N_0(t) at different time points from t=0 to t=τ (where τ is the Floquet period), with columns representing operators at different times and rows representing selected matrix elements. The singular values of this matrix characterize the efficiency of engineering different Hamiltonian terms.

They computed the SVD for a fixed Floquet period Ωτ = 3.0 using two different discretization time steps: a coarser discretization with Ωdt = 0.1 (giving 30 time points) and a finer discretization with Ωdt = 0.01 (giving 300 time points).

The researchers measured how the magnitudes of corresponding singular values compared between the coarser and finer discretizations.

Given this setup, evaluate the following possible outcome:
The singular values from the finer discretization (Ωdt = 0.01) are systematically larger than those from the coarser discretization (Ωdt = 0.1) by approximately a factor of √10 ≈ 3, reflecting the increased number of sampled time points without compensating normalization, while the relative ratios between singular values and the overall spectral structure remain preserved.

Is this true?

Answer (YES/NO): YES